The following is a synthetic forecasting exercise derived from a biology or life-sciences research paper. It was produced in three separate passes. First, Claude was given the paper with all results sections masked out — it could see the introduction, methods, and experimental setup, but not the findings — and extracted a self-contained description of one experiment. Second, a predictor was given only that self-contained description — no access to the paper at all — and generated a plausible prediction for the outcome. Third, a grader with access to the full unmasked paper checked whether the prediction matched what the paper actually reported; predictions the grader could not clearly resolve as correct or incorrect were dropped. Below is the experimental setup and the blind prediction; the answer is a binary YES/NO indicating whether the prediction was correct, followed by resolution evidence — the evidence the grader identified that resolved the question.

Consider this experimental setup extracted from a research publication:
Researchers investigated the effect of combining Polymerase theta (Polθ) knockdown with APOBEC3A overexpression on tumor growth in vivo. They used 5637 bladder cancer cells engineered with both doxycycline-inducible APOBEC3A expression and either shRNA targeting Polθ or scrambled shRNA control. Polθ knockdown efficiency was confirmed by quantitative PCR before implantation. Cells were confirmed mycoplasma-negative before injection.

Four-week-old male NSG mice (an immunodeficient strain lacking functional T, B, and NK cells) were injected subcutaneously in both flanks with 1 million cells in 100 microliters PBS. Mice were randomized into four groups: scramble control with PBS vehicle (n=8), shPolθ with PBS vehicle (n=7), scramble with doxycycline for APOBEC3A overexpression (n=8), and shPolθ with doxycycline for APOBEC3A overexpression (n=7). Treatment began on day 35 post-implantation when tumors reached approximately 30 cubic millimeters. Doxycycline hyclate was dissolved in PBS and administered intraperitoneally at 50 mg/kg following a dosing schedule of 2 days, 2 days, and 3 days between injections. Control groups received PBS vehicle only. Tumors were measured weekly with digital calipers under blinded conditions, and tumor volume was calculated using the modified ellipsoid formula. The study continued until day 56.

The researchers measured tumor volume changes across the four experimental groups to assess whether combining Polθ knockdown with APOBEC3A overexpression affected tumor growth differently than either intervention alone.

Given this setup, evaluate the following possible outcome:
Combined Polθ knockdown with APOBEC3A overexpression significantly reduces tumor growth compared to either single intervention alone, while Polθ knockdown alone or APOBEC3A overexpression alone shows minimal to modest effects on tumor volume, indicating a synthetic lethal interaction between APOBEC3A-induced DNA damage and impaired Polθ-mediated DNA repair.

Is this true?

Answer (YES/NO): YES